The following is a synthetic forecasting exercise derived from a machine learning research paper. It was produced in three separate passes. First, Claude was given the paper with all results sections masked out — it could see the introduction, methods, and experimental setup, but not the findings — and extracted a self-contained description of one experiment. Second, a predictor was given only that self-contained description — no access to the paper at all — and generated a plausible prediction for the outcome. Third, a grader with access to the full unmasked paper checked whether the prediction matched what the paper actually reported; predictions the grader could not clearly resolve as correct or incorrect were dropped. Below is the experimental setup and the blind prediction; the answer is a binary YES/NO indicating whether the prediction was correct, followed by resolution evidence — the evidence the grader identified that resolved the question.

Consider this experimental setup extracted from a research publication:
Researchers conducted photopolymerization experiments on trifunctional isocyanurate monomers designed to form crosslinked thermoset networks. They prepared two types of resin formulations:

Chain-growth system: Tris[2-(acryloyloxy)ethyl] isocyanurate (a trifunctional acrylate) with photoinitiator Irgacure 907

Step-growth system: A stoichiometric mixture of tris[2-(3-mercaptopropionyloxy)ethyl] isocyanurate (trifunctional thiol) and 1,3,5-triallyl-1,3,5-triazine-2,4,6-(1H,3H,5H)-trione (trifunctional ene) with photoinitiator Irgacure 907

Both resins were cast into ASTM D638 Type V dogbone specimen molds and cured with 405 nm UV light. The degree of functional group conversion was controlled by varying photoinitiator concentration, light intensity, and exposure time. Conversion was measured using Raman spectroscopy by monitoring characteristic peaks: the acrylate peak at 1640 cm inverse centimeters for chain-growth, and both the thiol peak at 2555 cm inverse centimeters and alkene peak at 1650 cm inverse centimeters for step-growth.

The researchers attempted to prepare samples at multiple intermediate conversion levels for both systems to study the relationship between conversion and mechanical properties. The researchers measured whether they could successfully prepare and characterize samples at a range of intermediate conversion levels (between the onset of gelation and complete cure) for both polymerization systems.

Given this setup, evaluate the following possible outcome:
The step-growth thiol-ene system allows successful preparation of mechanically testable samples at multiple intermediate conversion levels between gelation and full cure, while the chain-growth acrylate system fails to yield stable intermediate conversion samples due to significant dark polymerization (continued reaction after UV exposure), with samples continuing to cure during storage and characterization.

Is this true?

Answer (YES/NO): NO